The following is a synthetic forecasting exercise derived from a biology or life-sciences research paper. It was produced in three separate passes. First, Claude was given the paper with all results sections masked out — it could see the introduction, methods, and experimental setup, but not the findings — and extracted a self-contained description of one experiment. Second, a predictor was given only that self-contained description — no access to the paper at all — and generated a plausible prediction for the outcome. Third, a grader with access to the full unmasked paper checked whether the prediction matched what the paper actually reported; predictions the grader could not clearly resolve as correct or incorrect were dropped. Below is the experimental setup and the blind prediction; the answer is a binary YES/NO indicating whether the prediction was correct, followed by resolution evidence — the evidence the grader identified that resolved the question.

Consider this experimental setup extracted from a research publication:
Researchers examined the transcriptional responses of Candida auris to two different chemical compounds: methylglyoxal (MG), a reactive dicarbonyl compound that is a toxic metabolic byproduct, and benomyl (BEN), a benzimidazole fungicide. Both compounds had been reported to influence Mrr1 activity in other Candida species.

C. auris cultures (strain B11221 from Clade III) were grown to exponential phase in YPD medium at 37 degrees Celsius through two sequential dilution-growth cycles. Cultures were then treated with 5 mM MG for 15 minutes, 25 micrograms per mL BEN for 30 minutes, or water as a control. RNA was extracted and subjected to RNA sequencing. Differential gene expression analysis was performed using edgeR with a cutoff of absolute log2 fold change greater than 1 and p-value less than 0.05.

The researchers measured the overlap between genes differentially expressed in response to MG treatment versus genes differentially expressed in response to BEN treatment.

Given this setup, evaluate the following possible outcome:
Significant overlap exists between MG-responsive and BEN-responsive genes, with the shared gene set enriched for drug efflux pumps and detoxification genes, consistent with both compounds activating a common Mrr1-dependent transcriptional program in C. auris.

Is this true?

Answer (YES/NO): NO